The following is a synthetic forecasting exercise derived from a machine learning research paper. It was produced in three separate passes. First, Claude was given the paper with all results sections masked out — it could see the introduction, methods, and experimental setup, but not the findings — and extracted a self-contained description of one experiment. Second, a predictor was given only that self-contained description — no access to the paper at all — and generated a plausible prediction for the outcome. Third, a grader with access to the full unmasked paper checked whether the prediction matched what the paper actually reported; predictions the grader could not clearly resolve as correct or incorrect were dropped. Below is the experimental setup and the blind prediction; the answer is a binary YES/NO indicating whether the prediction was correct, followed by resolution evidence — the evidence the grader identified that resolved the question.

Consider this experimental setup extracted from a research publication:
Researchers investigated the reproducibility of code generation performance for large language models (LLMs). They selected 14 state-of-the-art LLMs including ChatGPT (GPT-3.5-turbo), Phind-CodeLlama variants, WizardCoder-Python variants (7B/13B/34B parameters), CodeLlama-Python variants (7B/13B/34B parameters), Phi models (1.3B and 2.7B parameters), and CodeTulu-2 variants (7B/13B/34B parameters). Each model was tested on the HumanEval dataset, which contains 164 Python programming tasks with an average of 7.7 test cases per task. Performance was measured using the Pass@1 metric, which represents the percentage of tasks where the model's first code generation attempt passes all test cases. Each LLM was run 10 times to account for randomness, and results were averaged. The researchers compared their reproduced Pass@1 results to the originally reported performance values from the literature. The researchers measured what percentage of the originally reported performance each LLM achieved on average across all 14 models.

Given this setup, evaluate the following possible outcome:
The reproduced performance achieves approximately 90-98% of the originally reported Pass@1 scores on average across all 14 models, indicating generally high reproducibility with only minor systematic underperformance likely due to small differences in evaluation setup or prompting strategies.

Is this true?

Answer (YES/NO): NO